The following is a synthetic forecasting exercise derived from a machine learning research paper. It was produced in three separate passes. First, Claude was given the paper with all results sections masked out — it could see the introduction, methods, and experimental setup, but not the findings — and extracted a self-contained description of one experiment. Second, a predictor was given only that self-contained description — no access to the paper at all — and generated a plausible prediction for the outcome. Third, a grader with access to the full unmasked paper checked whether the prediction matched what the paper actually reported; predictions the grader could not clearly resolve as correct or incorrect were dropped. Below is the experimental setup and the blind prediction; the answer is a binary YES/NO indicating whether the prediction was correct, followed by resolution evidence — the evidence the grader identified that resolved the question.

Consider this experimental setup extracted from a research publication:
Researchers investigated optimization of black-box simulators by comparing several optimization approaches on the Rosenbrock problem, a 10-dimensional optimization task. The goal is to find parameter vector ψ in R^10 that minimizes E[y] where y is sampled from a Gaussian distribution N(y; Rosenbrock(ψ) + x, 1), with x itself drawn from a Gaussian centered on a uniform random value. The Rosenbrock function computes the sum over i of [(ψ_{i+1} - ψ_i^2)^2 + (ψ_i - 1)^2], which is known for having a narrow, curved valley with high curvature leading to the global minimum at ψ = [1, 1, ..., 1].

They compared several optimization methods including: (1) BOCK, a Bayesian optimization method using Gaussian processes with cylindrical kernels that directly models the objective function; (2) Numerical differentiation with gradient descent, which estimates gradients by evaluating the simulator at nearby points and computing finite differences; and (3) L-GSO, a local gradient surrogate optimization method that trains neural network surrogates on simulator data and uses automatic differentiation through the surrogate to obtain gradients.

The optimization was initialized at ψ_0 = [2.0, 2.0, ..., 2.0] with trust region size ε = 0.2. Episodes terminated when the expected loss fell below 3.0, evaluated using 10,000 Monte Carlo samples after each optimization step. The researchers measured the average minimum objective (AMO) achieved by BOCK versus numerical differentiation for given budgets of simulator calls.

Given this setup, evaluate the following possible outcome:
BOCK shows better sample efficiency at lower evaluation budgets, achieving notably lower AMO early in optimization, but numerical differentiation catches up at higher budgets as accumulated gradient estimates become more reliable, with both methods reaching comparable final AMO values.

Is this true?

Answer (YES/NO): NO